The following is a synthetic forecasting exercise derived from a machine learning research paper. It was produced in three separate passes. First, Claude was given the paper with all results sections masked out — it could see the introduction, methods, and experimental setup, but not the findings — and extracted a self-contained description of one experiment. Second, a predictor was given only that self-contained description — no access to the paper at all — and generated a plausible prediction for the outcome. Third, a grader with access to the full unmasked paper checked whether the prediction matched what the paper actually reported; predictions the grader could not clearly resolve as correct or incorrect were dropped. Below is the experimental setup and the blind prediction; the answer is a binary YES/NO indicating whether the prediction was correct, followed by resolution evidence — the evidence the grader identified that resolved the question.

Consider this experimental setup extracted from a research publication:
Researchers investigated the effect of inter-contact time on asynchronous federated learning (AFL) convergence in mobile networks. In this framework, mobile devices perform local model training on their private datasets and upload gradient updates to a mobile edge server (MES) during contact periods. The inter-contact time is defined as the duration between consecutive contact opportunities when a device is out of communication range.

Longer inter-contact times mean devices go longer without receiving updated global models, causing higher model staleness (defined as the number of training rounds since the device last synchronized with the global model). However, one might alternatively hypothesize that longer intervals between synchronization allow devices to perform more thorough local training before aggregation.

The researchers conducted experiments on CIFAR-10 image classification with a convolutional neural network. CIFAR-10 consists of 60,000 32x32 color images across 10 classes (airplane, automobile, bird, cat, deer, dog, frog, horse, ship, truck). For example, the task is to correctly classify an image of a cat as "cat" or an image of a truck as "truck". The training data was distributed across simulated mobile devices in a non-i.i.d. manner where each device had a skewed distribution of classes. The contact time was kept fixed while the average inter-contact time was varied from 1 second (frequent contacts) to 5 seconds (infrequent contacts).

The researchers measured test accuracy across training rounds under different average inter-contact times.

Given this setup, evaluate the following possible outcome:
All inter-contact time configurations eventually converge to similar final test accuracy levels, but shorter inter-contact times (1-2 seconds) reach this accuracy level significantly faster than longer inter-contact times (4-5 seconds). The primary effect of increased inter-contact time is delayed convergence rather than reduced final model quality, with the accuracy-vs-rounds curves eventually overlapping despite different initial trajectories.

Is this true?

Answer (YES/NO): NO